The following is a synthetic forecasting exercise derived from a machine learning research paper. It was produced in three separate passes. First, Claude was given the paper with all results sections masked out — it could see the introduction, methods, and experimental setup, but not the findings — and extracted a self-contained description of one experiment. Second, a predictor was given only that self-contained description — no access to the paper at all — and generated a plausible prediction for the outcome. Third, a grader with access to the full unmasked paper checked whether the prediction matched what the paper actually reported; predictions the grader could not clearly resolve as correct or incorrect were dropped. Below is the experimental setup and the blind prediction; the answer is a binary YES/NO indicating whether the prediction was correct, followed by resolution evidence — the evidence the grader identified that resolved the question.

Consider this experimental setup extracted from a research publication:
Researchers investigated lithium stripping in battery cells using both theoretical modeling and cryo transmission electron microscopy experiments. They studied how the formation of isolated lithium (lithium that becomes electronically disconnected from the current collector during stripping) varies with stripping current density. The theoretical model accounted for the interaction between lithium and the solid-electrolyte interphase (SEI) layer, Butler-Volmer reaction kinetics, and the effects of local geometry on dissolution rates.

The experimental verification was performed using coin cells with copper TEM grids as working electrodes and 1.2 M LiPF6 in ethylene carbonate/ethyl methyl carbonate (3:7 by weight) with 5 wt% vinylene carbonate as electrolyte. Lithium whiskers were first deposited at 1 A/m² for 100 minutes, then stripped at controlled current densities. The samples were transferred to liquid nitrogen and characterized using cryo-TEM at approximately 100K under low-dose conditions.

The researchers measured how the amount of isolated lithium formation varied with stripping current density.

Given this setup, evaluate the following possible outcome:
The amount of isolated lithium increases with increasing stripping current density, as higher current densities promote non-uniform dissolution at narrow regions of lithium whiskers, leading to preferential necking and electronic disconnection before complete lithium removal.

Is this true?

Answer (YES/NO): NO